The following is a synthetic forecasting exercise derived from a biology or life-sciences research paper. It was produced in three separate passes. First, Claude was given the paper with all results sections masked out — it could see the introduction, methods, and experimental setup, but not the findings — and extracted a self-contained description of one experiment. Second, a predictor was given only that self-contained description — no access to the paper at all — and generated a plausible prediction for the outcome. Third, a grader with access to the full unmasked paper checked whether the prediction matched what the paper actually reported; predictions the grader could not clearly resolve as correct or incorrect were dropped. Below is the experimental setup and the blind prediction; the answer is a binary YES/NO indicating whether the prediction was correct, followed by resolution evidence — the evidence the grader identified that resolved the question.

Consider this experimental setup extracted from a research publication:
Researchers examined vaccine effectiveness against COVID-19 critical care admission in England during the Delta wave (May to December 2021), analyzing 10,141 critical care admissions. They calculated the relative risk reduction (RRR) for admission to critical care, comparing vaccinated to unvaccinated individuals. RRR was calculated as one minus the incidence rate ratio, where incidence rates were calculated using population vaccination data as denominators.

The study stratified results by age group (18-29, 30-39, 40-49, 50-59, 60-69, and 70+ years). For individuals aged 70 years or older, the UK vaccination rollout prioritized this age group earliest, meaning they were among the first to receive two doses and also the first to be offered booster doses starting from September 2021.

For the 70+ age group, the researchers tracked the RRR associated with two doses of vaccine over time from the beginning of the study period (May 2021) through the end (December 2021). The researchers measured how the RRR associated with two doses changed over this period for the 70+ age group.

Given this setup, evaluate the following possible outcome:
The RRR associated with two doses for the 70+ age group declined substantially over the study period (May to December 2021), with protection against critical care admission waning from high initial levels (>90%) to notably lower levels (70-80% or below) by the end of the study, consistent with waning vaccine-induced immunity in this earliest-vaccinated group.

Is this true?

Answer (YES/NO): NO